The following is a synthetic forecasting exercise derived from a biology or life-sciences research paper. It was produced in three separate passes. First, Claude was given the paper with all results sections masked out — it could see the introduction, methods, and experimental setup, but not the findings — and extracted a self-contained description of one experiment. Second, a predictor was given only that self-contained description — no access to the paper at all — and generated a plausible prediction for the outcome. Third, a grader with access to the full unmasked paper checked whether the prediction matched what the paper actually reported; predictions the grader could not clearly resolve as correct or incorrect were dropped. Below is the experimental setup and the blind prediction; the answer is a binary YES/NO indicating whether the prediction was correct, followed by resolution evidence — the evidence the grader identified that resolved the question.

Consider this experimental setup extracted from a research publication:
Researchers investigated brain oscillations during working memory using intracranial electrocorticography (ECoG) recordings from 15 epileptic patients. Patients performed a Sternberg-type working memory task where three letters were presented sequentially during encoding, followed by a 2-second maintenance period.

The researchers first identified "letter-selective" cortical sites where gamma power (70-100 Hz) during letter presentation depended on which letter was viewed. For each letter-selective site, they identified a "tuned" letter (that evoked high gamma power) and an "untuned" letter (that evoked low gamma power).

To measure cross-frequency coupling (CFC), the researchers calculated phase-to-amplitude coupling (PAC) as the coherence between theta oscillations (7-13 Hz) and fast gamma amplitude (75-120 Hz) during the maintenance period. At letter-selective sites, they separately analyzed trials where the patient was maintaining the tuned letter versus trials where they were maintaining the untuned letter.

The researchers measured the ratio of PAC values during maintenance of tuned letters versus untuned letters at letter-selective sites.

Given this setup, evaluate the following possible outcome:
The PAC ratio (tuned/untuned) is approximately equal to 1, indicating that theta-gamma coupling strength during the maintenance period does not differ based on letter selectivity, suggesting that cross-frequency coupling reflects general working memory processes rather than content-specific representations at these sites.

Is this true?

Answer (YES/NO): NO